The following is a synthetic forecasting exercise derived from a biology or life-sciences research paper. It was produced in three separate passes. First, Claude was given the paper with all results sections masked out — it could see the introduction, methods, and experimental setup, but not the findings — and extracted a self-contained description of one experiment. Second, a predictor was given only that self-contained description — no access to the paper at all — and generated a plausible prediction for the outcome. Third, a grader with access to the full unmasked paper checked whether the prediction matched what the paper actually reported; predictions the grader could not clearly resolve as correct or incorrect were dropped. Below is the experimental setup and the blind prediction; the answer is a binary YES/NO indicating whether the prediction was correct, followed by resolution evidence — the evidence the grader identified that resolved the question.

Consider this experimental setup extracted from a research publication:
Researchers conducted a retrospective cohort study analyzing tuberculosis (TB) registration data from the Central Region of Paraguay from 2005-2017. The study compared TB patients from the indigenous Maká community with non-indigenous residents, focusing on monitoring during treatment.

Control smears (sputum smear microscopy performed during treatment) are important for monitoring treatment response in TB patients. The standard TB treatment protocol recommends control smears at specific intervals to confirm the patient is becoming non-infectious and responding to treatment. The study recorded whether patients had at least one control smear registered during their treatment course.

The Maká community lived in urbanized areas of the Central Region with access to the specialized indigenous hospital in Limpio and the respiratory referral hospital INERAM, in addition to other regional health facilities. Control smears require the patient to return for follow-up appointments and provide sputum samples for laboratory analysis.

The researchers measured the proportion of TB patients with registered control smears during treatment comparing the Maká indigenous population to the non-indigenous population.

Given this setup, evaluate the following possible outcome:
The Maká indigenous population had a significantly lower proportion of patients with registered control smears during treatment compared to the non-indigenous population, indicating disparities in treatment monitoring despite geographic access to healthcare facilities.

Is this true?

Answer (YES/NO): YES